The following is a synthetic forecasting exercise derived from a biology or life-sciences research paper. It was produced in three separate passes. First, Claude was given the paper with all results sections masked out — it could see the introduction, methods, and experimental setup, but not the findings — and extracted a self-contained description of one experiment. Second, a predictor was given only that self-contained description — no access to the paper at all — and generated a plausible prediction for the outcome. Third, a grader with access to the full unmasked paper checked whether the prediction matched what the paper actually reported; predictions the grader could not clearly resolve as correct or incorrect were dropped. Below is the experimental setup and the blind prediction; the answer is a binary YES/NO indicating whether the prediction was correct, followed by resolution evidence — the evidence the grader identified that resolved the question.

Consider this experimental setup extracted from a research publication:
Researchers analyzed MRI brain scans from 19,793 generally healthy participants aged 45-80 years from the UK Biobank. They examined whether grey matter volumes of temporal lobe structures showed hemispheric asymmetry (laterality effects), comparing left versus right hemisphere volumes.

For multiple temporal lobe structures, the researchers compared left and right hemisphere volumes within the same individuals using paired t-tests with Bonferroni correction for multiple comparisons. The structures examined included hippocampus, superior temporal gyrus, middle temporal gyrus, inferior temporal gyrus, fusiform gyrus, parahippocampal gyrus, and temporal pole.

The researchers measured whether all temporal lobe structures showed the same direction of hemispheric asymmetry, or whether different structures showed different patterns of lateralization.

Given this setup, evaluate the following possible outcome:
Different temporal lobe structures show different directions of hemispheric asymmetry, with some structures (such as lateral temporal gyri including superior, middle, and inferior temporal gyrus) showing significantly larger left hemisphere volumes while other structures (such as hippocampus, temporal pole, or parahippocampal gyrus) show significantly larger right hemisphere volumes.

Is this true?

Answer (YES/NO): NO